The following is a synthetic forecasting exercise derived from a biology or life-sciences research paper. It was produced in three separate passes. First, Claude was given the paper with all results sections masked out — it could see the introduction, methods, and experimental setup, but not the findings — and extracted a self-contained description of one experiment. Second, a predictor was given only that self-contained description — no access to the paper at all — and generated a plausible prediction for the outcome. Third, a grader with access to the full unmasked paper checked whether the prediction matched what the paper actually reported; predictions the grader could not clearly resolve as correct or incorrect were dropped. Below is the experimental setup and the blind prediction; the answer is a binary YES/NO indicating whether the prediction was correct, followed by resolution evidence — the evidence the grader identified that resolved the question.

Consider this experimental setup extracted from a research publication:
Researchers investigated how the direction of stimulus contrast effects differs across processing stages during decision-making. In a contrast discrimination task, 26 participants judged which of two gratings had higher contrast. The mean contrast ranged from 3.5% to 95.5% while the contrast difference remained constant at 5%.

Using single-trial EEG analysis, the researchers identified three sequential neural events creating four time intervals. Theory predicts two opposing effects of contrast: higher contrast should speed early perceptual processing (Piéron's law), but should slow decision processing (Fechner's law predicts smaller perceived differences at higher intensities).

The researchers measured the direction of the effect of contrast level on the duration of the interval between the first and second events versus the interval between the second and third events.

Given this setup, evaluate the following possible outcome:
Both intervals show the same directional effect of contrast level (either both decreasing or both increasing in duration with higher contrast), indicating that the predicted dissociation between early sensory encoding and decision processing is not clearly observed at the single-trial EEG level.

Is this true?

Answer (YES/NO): NO